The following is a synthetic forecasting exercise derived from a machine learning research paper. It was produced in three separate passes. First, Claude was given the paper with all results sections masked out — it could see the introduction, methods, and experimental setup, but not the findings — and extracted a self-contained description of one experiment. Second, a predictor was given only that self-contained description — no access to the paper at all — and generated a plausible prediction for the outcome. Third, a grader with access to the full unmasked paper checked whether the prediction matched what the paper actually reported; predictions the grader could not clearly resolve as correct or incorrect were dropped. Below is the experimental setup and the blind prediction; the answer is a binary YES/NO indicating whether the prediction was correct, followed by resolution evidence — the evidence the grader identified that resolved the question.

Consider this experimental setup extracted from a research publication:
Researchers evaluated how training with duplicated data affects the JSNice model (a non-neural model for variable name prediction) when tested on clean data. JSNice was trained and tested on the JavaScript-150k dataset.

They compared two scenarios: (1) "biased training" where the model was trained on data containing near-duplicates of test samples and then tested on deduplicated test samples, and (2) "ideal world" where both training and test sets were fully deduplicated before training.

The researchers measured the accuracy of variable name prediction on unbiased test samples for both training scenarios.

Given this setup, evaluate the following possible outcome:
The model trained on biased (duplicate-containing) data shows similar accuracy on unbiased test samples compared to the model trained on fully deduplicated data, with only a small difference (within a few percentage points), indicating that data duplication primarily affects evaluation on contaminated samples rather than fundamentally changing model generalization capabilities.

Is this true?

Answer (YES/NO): NO